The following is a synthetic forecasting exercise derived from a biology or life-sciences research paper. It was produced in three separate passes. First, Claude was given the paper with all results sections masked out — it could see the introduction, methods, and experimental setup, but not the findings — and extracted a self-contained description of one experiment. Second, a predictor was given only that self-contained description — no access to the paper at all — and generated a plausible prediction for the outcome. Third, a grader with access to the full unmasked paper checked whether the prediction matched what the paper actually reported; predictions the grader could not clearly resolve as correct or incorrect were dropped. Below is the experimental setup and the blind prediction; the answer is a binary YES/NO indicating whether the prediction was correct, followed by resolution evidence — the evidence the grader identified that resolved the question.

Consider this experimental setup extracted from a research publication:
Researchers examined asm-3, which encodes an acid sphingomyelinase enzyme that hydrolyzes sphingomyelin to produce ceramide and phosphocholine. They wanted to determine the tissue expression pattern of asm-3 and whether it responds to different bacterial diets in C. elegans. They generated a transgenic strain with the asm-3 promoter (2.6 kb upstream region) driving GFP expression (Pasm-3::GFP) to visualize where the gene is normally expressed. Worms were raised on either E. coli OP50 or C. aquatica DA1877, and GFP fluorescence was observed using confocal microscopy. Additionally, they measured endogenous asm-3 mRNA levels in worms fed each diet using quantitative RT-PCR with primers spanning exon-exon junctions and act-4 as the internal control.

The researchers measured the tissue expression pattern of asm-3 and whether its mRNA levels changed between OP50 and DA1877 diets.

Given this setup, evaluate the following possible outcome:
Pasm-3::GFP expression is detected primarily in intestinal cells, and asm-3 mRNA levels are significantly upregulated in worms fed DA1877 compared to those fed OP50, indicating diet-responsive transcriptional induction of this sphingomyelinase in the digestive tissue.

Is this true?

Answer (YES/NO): YES